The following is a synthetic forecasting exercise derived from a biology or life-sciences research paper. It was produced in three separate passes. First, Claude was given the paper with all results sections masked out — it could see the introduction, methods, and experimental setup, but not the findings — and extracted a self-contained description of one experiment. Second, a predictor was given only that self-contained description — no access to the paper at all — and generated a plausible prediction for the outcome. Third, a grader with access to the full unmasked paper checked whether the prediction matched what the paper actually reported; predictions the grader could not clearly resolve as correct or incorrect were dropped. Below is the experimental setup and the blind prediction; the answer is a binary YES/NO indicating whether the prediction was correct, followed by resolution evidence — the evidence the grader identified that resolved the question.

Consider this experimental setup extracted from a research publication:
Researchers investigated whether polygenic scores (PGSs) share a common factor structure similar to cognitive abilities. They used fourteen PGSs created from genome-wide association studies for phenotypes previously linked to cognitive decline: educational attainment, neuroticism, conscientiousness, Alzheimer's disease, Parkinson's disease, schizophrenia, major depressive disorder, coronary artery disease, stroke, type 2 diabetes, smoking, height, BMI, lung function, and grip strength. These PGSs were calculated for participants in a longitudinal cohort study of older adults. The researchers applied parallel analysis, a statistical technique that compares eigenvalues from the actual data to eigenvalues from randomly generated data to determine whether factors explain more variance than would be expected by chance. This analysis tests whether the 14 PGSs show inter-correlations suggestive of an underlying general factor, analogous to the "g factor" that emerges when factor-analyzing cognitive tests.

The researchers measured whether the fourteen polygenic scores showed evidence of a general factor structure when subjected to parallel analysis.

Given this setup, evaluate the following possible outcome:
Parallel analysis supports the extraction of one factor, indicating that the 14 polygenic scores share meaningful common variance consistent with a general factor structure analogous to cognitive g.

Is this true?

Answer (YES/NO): NO